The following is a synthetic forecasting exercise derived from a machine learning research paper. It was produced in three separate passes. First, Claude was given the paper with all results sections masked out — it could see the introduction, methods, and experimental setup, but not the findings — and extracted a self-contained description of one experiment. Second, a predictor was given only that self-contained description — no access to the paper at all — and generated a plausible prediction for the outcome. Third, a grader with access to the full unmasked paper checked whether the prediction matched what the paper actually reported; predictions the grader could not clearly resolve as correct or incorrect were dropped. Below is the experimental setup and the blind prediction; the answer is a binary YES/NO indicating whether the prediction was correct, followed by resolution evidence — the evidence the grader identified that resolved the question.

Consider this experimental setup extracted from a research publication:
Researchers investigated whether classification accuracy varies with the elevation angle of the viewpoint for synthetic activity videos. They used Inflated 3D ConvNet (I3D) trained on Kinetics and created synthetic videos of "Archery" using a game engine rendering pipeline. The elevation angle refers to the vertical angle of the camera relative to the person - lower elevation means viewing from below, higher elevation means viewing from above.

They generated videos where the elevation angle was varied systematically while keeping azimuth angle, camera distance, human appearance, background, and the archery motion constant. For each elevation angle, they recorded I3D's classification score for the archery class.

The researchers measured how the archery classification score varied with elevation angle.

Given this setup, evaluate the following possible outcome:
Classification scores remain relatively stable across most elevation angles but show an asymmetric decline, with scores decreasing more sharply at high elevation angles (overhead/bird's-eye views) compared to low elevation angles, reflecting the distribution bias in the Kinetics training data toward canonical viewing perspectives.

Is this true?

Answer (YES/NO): NO